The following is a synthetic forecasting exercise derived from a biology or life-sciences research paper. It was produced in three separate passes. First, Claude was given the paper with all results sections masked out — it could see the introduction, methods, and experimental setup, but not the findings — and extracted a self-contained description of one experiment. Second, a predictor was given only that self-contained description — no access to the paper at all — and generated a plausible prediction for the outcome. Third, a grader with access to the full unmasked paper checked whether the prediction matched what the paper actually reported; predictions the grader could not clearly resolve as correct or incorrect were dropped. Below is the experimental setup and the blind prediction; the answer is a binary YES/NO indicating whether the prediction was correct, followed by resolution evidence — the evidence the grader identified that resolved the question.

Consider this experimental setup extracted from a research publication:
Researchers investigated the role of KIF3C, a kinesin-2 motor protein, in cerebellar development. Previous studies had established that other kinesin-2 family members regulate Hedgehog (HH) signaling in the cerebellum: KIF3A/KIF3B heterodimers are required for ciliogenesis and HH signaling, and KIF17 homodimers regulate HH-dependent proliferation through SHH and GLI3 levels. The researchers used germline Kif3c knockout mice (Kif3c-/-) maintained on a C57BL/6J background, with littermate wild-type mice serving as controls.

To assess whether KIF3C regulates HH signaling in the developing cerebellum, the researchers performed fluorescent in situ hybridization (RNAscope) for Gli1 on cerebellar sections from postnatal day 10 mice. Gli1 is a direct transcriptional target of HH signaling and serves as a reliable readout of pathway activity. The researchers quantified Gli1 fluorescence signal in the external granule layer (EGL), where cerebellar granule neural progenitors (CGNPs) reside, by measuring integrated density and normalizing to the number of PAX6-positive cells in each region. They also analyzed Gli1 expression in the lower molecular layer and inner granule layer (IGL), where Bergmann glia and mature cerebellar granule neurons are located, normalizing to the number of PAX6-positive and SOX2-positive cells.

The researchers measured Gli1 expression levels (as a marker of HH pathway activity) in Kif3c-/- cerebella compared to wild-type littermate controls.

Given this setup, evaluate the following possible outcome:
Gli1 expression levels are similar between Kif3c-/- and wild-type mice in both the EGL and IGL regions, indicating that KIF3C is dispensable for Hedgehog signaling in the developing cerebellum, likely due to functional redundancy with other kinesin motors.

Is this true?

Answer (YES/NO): NO